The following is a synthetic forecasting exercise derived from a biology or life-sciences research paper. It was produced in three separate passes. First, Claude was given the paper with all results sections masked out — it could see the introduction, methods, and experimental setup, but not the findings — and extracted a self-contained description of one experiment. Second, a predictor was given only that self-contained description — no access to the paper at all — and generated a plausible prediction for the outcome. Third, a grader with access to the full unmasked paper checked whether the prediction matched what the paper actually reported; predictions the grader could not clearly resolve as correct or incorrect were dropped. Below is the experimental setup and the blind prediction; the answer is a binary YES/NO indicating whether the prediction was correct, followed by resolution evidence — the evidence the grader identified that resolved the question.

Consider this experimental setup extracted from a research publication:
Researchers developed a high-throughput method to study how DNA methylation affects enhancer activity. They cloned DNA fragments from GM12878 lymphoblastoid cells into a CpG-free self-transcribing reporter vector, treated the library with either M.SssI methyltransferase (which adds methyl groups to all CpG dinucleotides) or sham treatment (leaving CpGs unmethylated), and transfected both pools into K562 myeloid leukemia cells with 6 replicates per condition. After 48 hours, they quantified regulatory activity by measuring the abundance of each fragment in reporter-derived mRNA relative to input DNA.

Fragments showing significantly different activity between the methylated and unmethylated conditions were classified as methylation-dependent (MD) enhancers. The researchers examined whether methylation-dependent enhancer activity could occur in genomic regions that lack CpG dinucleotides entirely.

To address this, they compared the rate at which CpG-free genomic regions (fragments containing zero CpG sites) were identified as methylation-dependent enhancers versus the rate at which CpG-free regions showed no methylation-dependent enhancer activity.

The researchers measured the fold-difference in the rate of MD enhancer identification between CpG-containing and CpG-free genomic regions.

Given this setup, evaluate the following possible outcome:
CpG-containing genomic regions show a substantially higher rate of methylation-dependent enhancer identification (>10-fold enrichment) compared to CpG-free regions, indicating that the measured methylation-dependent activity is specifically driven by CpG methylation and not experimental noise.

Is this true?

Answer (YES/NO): YES